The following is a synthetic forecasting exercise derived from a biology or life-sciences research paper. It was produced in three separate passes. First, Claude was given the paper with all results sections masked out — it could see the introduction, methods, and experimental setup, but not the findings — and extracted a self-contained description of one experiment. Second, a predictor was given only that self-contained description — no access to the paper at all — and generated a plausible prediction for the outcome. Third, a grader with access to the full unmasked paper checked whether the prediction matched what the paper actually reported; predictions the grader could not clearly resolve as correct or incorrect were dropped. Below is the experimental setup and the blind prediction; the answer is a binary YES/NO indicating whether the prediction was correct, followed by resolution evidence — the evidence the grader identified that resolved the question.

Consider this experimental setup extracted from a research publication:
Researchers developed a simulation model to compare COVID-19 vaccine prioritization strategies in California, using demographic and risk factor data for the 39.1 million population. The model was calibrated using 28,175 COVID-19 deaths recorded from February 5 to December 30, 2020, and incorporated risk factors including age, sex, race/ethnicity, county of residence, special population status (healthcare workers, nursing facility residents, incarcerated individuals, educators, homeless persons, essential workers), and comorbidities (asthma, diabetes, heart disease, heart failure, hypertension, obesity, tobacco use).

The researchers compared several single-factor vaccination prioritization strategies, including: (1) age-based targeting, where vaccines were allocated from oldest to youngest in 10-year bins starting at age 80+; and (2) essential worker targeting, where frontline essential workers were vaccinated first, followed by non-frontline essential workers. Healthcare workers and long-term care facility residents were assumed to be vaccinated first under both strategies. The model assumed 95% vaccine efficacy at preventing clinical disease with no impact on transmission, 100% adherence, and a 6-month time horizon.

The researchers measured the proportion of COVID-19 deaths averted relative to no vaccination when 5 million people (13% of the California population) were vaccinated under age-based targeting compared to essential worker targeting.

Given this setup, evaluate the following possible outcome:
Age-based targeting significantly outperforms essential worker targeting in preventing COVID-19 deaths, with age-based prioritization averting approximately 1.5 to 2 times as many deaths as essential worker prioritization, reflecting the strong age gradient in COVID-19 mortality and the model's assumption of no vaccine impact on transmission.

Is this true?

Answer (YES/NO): YES